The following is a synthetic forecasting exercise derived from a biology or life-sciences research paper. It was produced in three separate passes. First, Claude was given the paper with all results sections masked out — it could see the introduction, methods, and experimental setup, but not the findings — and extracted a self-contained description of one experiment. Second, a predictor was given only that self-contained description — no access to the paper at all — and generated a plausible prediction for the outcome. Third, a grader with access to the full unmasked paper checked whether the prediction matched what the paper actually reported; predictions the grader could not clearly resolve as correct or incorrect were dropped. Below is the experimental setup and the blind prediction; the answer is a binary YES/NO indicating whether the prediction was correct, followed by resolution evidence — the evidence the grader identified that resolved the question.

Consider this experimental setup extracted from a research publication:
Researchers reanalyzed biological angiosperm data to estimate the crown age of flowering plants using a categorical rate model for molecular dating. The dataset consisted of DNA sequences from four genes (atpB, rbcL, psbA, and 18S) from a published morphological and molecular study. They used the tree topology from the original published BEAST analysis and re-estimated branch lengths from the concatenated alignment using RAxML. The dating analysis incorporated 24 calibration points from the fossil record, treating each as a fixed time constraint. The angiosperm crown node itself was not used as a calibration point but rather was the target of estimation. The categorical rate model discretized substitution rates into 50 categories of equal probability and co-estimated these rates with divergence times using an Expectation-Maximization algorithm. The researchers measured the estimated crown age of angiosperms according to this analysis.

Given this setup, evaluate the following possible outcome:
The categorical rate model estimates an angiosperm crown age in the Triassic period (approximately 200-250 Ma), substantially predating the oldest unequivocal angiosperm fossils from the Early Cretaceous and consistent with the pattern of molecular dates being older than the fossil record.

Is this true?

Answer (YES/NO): NO